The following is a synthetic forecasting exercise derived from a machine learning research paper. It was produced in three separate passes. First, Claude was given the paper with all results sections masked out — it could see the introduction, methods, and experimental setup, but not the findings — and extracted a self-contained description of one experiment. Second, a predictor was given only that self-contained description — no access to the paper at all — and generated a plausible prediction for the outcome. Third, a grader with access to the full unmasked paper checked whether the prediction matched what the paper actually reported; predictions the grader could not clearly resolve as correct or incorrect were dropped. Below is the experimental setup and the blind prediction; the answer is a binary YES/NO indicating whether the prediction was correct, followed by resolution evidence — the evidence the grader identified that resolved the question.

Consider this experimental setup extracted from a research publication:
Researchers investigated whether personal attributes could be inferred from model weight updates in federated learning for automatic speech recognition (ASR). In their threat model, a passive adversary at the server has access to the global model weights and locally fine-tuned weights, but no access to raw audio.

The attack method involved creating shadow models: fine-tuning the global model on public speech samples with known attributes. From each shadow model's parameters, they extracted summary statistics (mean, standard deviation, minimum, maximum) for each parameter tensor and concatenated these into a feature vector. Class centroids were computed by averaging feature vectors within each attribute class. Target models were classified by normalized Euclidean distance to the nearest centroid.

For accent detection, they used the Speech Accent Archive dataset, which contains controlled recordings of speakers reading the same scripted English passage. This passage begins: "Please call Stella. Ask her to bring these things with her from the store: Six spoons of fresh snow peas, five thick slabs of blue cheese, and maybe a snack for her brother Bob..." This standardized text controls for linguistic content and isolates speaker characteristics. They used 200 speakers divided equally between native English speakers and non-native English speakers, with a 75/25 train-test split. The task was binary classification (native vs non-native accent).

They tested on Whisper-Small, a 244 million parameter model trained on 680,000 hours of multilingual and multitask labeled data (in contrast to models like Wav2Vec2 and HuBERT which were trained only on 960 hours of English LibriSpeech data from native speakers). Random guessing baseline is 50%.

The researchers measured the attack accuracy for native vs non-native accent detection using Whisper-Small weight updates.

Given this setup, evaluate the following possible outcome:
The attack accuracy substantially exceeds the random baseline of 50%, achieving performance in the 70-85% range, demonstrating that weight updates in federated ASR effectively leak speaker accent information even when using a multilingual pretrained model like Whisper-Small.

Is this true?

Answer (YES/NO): NO